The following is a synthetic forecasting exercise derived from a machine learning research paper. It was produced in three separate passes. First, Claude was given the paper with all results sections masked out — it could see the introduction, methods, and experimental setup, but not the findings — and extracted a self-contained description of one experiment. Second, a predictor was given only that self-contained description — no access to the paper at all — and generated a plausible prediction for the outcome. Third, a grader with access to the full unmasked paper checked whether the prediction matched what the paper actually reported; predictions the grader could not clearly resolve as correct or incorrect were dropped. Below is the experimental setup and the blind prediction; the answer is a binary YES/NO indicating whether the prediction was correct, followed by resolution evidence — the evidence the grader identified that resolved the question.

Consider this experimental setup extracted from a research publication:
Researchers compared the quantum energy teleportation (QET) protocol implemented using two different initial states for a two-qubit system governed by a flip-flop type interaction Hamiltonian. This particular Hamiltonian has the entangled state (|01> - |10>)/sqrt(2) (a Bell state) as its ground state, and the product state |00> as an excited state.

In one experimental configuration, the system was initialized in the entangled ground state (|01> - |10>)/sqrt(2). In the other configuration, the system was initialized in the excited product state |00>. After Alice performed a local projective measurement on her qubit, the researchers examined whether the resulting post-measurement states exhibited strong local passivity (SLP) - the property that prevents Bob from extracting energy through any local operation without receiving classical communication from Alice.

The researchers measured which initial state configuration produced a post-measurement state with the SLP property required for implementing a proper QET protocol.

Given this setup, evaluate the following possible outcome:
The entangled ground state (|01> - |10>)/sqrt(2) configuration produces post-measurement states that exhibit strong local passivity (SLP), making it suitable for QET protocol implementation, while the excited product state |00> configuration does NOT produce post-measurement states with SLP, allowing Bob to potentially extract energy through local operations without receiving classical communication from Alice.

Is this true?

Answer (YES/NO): NO